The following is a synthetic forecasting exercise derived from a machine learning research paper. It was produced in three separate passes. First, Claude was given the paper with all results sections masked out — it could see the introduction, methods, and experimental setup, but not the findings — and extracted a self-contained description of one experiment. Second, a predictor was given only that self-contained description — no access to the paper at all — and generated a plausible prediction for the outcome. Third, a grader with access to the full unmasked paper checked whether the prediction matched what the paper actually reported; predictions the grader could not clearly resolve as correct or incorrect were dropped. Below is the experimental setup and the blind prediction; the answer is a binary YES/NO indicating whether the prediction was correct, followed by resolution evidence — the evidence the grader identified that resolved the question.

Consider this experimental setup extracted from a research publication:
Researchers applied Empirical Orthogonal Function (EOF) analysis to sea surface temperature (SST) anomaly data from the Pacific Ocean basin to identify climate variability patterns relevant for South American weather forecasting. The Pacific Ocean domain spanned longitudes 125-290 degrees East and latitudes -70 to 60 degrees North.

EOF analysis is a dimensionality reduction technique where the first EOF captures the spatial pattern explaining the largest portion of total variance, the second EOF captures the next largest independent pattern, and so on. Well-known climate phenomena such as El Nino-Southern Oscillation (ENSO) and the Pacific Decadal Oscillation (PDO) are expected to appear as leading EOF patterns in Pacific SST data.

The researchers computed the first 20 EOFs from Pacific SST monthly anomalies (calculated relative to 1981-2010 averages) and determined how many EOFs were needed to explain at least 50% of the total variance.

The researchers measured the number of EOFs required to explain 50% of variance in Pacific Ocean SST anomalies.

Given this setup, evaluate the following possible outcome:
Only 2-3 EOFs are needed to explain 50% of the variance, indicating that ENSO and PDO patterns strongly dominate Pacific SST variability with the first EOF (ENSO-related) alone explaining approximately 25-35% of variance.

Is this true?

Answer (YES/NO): NO